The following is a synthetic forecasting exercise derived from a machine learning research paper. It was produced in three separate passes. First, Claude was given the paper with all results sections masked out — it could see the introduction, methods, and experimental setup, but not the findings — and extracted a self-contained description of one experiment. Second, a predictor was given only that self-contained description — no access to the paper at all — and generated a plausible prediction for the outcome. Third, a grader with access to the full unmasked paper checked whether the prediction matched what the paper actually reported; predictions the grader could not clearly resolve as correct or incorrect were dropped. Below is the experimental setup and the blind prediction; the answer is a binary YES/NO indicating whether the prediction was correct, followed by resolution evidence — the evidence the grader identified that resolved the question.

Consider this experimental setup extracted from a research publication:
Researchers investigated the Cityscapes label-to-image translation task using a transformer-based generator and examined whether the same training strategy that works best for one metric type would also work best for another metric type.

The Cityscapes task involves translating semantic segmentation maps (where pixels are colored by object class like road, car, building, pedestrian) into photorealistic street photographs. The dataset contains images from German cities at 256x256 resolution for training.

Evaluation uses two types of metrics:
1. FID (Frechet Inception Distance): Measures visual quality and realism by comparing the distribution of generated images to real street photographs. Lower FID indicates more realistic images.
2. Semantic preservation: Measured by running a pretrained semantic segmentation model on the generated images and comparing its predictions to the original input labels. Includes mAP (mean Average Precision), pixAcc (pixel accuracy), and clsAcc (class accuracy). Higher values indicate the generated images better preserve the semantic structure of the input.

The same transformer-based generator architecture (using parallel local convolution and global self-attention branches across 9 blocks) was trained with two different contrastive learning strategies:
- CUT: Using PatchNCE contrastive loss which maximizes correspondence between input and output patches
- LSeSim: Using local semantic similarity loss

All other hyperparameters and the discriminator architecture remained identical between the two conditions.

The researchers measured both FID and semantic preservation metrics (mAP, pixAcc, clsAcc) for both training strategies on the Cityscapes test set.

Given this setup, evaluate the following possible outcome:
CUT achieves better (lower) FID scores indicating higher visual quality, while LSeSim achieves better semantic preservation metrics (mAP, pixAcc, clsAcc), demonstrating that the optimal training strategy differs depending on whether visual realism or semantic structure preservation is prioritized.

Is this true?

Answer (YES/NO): NO